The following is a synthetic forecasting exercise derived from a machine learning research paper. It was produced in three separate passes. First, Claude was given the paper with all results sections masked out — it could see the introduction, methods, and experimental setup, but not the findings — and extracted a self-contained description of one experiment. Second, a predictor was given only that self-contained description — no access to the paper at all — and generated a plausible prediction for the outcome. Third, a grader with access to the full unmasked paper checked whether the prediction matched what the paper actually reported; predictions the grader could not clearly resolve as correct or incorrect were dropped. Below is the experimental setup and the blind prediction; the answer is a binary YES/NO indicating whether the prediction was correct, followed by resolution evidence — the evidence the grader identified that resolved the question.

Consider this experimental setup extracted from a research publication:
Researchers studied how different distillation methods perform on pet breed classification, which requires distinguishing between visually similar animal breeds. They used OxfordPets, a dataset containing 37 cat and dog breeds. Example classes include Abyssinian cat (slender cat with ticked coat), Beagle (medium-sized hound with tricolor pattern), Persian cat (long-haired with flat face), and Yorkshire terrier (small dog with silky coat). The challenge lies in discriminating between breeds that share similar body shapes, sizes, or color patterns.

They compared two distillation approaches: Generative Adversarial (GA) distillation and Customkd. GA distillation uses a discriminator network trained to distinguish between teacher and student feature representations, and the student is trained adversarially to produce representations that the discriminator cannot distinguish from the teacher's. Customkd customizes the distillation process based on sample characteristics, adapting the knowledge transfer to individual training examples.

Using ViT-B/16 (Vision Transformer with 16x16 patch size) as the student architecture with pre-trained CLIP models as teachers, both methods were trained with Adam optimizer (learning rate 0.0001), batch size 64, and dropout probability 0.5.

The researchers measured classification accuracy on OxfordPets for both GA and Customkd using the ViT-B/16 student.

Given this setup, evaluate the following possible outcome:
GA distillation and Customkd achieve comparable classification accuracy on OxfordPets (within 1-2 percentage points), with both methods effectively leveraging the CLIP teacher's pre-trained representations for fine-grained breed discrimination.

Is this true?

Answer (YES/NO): NO